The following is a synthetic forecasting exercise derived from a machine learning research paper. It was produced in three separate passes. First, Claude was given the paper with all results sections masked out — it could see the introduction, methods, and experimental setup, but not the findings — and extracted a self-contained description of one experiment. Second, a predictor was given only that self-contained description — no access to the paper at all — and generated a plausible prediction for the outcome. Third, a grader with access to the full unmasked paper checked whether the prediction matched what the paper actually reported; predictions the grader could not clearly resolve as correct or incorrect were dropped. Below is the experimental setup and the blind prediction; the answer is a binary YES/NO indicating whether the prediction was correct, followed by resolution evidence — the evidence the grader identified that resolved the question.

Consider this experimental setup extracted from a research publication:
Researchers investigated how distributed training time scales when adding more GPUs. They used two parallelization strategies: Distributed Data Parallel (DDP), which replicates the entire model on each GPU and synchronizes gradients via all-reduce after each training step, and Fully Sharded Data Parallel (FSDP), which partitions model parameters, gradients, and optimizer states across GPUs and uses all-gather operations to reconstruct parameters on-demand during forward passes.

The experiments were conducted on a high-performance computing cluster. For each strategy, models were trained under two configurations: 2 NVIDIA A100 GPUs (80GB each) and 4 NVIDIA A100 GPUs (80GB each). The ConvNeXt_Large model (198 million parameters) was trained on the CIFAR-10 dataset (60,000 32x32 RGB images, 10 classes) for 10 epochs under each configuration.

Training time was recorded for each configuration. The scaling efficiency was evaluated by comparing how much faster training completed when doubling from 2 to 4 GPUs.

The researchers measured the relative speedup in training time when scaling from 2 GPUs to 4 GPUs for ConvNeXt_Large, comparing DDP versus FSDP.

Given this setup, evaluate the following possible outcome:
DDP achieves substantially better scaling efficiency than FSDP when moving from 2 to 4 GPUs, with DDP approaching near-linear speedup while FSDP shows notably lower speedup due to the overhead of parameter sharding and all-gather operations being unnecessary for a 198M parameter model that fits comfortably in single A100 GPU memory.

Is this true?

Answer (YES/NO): NO